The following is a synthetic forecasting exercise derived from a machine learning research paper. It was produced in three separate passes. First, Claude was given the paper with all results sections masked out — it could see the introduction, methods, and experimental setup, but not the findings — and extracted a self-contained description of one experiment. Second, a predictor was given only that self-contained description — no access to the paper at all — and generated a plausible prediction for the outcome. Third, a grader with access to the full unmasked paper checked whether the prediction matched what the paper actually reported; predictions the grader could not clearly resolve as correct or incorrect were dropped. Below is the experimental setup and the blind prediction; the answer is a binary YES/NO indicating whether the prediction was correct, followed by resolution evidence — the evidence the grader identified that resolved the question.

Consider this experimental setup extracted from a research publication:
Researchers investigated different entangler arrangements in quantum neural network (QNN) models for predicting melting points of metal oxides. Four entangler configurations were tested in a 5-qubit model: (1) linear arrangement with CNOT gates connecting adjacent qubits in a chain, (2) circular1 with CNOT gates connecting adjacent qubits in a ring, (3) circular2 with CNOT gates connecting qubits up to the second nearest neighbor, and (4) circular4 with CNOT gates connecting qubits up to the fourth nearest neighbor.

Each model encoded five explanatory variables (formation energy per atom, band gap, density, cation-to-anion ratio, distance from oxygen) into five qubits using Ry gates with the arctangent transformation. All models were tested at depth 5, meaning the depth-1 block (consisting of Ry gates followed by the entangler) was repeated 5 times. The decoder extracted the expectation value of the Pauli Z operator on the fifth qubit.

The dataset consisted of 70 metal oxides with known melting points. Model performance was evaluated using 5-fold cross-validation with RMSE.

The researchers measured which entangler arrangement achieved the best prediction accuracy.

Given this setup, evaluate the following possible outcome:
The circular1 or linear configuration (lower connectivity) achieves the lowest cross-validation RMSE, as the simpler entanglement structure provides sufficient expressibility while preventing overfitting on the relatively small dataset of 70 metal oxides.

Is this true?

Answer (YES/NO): YES